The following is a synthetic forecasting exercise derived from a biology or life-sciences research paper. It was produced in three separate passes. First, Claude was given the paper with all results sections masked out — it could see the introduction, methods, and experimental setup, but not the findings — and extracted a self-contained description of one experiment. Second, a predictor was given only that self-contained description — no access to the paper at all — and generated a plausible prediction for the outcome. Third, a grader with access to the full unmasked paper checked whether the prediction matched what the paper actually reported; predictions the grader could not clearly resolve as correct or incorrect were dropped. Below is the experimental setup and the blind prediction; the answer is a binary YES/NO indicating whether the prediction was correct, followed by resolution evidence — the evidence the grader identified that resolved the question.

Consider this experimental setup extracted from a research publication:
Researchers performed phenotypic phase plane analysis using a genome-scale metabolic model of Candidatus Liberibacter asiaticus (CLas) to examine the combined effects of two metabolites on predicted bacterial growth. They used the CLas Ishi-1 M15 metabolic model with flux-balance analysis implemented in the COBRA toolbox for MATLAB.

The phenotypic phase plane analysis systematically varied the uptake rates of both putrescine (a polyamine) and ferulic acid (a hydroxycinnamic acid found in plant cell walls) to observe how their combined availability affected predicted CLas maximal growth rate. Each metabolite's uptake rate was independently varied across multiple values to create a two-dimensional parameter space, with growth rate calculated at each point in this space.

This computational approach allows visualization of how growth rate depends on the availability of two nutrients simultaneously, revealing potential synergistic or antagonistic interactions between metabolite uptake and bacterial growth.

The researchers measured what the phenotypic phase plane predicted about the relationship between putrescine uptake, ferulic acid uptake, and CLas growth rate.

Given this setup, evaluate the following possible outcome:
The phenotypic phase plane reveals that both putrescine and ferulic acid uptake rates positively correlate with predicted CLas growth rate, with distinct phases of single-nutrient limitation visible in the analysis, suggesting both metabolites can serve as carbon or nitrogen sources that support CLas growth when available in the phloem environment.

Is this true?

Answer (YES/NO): NO